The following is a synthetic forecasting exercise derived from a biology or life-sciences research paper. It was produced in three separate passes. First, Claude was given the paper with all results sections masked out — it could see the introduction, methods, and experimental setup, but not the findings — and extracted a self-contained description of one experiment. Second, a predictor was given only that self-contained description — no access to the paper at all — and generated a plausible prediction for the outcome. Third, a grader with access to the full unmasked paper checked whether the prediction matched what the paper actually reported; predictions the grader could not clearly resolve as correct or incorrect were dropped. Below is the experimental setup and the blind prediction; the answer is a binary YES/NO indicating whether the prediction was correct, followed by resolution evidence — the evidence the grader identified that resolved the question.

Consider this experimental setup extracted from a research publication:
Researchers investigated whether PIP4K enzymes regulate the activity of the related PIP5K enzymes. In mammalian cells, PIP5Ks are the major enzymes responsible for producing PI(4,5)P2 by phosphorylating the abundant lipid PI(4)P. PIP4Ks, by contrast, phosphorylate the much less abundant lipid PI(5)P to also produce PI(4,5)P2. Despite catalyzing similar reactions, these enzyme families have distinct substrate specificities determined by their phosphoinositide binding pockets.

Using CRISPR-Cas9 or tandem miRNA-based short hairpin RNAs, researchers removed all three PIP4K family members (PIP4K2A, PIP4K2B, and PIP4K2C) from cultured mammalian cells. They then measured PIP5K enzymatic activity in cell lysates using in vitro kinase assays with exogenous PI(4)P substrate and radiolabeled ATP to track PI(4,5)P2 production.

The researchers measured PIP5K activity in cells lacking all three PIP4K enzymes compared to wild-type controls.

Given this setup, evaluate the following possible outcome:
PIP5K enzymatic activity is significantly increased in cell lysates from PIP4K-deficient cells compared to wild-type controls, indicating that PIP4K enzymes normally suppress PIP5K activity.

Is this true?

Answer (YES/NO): YES